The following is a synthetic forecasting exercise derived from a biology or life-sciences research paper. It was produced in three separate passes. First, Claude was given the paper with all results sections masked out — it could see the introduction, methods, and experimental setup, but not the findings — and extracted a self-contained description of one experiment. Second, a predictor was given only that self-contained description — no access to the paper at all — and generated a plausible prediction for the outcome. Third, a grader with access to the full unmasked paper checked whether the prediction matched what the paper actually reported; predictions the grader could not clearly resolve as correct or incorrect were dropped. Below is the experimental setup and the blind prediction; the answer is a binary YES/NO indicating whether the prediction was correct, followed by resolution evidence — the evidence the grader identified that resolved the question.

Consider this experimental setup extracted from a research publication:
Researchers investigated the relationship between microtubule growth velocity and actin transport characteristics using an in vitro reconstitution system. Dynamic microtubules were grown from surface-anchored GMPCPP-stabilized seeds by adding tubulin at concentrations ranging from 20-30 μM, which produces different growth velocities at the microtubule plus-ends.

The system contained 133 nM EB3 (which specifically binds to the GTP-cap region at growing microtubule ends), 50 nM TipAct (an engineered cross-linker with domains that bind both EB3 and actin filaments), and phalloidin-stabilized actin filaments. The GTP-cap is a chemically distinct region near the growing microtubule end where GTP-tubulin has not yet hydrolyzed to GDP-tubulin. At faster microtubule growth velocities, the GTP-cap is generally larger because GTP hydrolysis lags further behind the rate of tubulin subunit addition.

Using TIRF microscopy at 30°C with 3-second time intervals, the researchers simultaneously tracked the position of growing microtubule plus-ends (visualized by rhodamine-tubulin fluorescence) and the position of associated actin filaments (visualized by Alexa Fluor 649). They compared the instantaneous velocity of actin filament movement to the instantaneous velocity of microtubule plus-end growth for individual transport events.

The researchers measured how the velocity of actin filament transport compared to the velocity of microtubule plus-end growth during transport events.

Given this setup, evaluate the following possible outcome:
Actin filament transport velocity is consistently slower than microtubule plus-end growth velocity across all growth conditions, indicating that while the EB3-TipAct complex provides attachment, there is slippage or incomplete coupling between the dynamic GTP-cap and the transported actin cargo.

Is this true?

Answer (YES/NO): NO